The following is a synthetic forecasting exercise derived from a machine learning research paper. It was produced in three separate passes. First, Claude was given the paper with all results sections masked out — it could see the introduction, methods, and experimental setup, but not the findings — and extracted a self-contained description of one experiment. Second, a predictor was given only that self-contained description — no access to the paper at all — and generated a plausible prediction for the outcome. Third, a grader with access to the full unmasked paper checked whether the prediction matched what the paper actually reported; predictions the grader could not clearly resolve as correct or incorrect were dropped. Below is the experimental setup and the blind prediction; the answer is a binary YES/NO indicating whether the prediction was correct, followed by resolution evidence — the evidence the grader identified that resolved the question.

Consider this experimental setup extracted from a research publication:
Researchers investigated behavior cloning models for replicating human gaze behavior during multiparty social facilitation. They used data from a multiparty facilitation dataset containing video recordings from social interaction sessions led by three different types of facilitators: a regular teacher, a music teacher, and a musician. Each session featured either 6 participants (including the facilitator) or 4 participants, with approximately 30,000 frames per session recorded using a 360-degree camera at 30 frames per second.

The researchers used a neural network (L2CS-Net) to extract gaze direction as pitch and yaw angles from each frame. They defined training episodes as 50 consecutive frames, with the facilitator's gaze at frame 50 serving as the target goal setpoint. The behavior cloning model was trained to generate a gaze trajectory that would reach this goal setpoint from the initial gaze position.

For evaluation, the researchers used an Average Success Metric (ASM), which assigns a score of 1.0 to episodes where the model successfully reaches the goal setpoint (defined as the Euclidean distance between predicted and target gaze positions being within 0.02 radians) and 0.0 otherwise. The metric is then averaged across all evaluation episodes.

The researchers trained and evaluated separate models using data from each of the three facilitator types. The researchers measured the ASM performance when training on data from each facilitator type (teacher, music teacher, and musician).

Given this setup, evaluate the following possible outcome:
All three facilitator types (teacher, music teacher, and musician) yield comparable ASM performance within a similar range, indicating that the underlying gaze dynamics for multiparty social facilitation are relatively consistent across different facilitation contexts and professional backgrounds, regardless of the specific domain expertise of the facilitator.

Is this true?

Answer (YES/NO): NO